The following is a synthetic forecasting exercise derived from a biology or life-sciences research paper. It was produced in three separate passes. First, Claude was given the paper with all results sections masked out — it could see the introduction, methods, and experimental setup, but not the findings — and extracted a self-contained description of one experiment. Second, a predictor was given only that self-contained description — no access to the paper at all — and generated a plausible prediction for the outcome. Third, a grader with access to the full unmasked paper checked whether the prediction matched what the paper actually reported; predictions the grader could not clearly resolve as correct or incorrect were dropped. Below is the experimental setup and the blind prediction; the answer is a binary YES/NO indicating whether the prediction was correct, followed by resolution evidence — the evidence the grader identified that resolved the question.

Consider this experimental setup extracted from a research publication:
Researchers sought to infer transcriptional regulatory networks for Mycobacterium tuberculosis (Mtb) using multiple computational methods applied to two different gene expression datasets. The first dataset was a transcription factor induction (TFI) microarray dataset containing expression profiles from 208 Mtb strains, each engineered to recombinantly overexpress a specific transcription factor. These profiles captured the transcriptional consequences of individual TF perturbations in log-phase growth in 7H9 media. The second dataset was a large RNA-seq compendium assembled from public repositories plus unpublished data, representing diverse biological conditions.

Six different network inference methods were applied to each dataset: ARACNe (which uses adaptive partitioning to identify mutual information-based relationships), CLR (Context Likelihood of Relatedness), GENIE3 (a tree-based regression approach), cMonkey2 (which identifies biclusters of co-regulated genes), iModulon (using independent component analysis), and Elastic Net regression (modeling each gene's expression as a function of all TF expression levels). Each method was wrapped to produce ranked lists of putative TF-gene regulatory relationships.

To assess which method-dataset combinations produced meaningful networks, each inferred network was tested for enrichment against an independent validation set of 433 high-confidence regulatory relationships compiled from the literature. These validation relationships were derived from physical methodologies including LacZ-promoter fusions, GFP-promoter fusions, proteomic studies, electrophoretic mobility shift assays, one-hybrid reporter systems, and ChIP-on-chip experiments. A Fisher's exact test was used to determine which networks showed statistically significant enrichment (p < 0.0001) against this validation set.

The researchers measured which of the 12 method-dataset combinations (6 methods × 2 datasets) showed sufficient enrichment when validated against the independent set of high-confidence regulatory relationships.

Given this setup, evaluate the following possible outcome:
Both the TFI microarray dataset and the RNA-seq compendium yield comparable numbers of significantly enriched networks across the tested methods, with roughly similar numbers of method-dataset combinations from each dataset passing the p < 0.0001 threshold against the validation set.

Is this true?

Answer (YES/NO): NO